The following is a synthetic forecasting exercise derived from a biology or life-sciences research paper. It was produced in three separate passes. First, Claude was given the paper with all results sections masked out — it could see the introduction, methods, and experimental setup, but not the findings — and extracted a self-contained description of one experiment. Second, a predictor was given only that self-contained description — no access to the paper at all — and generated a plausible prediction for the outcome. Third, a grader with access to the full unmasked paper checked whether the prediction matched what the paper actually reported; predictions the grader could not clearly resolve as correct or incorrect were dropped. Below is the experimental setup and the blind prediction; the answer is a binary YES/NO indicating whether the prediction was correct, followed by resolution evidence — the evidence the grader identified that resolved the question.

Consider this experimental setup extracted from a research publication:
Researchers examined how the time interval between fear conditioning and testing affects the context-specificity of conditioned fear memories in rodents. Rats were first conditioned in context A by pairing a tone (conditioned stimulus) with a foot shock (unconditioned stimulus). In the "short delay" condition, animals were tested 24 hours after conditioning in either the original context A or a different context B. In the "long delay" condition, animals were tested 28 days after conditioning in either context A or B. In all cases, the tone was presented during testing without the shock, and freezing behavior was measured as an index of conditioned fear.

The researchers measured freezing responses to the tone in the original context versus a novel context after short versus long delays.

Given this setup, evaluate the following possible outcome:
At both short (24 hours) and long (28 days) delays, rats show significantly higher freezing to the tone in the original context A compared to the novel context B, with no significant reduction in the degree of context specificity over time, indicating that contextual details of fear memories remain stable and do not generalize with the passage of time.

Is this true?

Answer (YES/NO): NO